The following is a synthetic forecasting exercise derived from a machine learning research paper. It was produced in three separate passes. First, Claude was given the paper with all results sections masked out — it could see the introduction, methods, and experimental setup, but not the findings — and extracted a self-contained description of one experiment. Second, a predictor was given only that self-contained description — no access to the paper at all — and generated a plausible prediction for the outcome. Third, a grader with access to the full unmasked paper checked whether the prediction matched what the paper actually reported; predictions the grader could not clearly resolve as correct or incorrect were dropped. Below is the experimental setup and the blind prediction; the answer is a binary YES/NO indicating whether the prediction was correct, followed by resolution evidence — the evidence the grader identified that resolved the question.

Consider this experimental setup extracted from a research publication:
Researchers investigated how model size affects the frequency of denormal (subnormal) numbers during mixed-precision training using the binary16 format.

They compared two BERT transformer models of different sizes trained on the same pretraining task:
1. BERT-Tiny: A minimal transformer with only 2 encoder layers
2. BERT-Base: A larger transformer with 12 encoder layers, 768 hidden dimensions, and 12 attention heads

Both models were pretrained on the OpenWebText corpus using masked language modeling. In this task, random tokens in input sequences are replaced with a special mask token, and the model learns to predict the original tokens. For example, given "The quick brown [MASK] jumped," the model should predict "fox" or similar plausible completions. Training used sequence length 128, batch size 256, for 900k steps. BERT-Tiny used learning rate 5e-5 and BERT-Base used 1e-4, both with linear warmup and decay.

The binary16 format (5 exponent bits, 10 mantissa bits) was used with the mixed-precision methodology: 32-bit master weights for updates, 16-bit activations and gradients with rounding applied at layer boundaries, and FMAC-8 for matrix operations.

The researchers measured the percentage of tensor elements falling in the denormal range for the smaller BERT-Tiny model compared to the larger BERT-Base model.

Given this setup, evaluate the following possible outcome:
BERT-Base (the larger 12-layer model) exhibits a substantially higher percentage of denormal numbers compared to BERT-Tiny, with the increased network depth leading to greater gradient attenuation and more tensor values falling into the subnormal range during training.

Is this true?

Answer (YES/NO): NO